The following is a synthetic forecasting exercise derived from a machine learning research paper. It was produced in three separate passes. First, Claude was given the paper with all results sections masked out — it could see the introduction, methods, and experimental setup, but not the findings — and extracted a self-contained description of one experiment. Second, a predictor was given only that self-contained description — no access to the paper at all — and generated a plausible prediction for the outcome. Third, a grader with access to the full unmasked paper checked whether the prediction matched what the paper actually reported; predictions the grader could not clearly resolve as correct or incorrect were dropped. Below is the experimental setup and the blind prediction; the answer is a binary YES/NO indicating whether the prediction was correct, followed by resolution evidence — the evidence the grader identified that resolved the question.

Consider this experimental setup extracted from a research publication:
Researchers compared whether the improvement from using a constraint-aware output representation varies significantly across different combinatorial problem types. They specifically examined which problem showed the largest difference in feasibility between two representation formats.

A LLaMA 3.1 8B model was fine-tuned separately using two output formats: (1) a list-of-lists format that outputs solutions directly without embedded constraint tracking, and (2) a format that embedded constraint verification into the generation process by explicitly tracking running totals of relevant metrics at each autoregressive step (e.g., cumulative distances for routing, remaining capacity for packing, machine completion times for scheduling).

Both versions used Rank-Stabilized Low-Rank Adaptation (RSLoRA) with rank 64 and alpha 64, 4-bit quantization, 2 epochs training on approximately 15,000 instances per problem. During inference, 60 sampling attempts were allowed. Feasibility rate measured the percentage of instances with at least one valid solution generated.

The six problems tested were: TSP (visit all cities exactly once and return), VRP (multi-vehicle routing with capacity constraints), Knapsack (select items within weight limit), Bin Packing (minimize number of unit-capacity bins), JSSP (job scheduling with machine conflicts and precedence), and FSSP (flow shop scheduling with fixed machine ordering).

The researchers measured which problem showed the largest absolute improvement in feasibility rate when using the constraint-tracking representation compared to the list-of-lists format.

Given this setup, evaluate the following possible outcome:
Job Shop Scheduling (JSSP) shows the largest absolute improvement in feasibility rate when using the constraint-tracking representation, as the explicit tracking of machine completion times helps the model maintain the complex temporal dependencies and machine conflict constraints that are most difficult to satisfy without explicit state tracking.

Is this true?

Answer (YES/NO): NO